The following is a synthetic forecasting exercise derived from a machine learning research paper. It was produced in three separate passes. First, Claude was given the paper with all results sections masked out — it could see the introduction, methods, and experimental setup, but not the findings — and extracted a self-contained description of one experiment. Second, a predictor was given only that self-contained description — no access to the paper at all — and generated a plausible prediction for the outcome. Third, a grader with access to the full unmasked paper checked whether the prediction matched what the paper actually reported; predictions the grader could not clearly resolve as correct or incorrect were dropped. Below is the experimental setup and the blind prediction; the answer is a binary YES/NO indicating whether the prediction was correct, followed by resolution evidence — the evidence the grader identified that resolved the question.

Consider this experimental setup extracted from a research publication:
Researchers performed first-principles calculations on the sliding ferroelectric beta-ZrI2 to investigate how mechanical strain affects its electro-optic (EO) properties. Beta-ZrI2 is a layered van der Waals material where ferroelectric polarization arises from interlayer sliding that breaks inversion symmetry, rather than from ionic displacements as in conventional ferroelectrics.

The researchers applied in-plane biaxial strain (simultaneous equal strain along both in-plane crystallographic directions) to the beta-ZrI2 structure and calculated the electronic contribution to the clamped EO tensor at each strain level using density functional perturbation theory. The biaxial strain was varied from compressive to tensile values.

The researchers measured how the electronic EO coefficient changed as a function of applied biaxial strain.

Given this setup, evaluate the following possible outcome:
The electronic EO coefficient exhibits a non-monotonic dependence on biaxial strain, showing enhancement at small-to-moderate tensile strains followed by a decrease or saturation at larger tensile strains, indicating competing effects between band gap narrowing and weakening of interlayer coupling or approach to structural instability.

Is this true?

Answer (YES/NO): NO